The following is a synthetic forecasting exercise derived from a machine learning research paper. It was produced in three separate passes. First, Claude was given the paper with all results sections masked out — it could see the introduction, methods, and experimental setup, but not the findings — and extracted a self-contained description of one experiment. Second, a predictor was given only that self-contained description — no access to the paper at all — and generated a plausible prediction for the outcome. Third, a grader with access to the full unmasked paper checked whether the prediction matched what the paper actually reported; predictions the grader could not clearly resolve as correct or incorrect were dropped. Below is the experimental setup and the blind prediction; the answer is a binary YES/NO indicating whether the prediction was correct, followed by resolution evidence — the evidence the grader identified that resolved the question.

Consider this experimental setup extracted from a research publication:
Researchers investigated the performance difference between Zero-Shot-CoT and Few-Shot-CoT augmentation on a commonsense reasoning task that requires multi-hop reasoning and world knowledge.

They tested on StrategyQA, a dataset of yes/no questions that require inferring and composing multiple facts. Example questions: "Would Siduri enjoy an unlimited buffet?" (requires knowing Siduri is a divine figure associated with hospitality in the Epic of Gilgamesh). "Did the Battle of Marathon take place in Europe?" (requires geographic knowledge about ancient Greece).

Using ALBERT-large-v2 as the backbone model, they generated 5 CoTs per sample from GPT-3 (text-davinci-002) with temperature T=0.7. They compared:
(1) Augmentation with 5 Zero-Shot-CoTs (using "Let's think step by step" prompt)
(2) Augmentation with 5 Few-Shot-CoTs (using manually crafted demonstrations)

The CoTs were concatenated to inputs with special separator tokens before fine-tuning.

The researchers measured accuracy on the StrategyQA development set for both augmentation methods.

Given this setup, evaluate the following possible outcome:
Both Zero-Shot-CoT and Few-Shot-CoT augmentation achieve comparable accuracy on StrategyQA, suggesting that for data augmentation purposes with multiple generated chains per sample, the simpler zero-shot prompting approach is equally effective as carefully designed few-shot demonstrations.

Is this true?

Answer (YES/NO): NO